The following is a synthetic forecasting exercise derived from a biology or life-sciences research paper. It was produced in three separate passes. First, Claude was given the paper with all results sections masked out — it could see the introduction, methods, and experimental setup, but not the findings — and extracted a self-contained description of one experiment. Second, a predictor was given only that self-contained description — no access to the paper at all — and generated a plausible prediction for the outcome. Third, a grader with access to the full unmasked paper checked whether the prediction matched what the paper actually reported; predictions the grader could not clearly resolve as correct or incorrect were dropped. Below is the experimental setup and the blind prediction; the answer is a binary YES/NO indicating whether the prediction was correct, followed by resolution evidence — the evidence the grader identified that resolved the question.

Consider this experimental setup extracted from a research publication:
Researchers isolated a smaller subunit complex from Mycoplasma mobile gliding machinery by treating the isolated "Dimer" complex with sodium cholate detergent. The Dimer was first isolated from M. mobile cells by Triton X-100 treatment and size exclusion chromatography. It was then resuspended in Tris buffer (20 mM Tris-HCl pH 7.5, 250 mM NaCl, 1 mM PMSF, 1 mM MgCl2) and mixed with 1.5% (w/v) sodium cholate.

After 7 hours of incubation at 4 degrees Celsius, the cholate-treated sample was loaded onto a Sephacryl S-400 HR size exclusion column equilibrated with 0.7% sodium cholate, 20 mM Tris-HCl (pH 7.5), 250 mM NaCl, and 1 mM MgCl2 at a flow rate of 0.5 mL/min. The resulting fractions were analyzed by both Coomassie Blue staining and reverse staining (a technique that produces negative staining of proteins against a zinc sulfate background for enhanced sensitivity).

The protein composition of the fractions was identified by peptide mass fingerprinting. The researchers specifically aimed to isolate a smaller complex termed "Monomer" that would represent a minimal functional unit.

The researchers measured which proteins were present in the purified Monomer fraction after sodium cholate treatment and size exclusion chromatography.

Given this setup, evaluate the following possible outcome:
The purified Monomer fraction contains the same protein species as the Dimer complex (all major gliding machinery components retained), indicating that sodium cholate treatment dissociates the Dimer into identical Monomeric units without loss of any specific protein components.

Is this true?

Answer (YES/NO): NO